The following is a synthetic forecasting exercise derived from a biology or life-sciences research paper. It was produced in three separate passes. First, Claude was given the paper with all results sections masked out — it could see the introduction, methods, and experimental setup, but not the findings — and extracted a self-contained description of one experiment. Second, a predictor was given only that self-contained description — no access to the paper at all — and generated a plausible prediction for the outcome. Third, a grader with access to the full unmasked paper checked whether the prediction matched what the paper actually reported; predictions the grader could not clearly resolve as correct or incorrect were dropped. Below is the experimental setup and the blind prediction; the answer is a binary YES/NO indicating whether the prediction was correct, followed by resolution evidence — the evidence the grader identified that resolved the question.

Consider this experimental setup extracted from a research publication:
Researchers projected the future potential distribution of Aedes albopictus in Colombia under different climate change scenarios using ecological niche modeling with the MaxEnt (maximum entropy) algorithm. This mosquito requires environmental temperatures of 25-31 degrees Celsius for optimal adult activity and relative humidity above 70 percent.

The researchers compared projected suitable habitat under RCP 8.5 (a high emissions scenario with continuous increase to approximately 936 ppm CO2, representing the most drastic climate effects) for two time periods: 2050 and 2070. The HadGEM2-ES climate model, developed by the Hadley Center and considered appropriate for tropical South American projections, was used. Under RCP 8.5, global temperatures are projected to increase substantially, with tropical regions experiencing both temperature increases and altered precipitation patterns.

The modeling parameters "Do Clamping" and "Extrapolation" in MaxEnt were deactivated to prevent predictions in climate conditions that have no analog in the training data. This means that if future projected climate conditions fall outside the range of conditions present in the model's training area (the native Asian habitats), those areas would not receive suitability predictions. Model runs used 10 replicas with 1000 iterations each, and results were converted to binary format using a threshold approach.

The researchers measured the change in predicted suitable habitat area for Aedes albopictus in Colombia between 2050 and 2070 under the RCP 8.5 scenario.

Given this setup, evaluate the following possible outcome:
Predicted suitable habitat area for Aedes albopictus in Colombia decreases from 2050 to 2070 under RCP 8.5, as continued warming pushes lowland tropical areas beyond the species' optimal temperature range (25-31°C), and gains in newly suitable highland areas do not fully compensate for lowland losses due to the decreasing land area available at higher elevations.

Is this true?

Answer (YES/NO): YES